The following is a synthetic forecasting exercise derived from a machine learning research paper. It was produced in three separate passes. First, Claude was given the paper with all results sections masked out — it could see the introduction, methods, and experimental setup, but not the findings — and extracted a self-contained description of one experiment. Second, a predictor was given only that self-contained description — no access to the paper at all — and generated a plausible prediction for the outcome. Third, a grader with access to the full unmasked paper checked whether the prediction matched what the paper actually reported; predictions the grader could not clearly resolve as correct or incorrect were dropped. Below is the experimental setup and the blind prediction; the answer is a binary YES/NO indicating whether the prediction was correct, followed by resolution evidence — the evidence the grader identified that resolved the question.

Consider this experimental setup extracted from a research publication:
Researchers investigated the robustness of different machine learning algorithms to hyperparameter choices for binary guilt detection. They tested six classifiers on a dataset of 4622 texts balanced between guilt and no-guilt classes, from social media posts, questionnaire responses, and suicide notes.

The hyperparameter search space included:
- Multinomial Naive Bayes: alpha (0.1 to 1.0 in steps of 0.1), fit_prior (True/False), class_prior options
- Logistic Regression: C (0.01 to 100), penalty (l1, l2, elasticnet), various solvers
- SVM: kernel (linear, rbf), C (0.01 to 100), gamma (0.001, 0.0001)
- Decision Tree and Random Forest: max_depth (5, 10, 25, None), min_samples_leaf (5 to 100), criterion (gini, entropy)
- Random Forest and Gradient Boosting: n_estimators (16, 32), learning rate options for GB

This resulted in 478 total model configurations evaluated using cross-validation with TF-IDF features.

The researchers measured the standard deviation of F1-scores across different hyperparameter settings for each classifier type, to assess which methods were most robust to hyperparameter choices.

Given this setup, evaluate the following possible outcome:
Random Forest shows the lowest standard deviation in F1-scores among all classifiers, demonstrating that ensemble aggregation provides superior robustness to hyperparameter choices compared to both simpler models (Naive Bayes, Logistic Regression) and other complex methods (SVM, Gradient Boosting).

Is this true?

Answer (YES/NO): NO